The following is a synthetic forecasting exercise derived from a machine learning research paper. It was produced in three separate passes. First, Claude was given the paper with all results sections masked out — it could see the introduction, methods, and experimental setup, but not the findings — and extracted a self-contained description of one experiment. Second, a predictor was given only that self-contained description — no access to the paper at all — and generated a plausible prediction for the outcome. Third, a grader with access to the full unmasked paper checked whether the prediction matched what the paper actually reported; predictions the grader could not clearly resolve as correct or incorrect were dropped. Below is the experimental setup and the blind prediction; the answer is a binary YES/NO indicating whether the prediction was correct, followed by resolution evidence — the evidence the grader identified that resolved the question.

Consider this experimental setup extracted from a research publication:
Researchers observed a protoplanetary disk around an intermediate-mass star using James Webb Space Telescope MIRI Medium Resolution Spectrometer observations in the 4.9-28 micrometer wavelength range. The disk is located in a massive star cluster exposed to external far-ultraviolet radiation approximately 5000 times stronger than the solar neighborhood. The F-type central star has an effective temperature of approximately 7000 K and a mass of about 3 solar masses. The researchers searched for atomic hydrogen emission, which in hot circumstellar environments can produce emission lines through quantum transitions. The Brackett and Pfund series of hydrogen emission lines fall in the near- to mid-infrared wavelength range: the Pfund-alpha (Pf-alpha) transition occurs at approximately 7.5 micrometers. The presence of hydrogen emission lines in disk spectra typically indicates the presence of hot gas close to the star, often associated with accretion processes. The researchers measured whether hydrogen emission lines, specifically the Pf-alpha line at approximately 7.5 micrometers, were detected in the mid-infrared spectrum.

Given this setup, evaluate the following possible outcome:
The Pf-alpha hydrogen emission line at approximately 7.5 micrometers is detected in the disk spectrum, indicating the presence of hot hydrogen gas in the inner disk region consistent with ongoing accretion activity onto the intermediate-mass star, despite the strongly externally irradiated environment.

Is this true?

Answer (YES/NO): NO